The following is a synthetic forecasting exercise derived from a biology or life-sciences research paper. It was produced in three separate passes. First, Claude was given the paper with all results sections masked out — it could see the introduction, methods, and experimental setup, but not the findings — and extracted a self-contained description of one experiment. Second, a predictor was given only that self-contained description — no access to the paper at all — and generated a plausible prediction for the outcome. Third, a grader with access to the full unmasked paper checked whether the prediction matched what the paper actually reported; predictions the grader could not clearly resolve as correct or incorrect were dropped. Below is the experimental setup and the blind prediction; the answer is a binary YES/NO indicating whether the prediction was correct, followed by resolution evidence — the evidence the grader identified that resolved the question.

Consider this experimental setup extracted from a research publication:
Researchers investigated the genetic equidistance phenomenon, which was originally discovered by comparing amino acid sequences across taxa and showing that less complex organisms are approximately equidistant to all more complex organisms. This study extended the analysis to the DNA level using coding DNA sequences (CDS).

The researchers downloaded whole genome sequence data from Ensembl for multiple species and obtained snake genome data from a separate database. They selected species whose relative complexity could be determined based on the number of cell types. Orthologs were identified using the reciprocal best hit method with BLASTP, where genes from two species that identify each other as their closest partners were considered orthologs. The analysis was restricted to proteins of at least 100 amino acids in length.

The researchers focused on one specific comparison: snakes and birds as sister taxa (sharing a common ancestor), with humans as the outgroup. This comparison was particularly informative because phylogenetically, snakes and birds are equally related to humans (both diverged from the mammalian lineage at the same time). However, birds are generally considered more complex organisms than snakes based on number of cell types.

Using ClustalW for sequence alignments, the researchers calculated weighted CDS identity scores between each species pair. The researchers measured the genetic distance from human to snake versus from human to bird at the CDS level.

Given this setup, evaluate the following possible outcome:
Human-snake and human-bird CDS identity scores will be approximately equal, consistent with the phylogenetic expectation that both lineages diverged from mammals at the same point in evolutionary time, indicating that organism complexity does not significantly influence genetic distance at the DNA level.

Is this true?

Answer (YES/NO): NO